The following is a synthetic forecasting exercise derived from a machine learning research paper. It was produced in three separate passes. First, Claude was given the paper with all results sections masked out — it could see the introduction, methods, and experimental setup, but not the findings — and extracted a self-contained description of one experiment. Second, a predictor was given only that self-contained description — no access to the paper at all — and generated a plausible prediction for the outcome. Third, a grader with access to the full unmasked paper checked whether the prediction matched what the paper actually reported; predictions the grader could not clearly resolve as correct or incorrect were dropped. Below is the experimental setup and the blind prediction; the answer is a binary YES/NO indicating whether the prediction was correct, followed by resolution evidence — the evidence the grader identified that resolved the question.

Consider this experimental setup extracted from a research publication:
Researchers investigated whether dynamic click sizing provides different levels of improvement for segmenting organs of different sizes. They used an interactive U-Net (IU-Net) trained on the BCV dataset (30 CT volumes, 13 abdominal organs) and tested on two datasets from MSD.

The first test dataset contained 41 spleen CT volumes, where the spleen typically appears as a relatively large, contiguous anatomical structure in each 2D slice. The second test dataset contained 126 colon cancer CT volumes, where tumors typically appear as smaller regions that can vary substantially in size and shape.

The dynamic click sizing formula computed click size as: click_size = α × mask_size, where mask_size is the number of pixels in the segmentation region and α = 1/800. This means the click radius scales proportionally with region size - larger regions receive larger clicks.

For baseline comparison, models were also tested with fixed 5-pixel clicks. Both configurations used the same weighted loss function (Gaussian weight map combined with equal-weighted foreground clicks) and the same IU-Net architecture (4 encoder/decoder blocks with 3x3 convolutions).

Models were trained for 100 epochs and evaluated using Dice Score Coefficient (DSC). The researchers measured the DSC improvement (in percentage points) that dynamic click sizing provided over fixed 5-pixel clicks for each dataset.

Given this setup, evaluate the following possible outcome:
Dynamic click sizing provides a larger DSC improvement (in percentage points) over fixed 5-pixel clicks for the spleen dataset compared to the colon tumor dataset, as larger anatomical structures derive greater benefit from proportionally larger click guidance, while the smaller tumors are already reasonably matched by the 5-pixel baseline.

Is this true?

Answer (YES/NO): YES